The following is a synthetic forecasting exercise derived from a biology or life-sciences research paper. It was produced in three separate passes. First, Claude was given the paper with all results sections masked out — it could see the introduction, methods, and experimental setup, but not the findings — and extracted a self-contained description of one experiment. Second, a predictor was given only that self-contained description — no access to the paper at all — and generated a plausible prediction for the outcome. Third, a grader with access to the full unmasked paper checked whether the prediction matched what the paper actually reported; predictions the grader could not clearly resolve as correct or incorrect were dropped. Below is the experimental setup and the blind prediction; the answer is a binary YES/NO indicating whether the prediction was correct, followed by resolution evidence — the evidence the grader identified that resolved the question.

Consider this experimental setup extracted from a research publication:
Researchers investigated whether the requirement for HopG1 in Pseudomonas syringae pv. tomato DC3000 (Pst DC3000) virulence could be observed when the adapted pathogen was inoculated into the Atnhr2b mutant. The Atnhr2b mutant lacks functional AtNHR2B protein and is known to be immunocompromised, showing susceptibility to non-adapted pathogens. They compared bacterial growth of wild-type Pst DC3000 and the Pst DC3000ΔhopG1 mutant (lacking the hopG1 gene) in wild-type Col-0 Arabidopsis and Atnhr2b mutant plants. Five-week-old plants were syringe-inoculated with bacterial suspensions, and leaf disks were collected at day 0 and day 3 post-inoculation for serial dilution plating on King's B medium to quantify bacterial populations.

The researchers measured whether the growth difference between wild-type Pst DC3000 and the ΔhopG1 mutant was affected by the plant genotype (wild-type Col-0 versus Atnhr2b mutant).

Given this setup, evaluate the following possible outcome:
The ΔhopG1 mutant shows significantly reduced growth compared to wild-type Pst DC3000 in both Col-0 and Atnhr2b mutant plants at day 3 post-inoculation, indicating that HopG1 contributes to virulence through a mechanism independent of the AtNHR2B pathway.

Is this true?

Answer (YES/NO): NO